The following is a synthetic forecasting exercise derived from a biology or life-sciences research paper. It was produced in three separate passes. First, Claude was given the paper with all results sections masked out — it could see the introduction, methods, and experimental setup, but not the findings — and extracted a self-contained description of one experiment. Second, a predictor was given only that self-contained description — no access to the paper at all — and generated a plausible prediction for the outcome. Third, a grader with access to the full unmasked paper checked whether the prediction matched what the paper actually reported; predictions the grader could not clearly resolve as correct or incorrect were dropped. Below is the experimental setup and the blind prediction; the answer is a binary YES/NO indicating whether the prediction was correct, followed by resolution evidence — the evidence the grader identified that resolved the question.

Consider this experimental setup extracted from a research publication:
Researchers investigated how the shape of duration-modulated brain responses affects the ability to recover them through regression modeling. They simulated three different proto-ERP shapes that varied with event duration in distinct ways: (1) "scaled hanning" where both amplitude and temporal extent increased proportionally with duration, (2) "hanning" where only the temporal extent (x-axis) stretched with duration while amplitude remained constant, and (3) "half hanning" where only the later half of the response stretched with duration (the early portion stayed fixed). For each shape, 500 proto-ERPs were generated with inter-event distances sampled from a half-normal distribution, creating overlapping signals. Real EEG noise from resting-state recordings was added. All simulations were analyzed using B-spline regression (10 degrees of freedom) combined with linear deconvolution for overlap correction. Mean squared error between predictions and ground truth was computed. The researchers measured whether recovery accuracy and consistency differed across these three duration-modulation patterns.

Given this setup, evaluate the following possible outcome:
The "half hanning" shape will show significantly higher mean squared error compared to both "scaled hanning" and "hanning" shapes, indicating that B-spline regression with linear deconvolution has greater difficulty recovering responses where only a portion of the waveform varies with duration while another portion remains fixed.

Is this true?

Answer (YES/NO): YES